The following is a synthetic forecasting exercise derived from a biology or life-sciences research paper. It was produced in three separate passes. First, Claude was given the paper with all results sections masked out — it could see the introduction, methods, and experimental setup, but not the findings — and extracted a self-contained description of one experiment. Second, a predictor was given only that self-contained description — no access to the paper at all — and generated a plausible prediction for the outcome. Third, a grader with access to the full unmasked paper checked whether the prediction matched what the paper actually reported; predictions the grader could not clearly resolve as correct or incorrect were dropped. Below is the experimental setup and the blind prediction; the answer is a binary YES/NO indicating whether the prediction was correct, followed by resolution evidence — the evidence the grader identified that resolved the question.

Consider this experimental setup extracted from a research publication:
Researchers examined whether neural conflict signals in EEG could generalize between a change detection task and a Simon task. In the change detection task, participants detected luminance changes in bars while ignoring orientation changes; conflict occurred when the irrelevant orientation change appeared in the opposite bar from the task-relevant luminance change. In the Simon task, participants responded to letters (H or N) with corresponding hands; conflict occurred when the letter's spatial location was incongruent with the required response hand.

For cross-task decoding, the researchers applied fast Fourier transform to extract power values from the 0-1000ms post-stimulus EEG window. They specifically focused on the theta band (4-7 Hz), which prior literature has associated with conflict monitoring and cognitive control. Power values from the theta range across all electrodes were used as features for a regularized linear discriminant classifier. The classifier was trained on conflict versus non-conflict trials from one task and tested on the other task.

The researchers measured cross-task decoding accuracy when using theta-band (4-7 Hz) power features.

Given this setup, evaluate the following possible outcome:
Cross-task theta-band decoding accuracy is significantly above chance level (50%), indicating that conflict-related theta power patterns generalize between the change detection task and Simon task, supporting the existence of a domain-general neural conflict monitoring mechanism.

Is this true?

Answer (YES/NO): NO